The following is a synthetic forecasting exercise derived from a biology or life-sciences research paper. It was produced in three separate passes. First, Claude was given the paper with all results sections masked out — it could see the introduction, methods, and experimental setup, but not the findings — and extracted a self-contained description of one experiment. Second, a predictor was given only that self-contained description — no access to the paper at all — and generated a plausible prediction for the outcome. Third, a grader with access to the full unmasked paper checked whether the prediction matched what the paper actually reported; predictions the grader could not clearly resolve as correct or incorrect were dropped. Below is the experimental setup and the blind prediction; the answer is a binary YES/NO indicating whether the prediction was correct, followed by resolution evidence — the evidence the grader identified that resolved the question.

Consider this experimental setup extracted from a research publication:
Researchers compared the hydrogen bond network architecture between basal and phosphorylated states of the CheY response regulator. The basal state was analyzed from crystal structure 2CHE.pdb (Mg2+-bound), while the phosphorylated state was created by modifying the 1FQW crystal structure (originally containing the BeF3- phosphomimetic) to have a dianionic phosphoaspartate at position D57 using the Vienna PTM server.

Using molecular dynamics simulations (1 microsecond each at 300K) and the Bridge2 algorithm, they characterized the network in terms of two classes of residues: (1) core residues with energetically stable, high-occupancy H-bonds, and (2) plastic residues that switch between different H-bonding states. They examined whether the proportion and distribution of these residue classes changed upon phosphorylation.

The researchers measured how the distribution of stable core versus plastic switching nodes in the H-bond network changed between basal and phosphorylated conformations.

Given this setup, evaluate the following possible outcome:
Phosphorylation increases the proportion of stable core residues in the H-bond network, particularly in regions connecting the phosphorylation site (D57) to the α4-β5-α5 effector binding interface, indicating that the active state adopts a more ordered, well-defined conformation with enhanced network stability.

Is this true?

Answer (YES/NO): NO